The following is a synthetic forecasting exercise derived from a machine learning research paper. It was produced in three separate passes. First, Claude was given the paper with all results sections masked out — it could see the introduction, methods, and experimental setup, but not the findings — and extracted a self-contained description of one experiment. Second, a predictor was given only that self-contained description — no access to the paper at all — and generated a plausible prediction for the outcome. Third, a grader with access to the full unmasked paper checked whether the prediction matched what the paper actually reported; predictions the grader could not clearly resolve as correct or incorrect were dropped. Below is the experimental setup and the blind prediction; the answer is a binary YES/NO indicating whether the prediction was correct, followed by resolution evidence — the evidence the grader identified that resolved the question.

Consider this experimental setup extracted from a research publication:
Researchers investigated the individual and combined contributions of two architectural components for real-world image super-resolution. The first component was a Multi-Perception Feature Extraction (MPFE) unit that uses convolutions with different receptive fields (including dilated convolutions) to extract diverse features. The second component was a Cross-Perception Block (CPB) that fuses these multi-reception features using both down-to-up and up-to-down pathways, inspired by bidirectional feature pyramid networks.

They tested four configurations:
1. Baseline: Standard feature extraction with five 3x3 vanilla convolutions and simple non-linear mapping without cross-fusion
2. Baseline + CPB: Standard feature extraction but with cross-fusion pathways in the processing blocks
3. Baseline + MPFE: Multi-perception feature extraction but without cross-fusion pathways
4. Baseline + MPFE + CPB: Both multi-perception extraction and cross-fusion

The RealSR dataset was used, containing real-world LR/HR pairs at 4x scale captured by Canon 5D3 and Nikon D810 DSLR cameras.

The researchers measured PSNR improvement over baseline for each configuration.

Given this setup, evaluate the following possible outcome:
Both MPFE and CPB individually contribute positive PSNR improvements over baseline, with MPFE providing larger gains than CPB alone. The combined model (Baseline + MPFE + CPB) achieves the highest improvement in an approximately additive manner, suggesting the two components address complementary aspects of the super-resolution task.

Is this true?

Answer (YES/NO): NO